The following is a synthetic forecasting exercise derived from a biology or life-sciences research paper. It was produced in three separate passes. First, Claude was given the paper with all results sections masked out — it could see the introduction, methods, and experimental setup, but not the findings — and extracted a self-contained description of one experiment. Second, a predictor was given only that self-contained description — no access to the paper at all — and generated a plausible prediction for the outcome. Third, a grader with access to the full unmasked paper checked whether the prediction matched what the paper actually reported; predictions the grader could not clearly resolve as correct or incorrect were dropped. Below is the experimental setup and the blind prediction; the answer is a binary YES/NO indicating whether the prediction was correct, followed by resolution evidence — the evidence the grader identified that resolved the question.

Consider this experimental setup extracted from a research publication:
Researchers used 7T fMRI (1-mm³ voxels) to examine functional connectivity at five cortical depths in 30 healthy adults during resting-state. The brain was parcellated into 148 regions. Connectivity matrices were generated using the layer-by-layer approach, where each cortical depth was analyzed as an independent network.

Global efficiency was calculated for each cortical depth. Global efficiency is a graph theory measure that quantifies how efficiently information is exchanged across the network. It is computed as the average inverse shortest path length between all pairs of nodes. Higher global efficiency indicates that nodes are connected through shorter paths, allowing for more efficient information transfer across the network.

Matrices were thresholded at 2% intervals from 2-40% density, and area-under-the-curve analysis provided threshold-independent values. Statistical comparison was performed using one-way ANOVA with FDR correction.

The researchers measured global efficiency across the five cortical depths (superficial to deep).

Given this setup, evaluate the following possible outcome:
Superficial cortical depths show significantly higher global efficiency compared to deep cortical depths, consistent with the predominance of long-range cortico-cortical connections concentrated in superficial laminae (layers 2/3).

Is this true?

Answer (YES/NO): NO